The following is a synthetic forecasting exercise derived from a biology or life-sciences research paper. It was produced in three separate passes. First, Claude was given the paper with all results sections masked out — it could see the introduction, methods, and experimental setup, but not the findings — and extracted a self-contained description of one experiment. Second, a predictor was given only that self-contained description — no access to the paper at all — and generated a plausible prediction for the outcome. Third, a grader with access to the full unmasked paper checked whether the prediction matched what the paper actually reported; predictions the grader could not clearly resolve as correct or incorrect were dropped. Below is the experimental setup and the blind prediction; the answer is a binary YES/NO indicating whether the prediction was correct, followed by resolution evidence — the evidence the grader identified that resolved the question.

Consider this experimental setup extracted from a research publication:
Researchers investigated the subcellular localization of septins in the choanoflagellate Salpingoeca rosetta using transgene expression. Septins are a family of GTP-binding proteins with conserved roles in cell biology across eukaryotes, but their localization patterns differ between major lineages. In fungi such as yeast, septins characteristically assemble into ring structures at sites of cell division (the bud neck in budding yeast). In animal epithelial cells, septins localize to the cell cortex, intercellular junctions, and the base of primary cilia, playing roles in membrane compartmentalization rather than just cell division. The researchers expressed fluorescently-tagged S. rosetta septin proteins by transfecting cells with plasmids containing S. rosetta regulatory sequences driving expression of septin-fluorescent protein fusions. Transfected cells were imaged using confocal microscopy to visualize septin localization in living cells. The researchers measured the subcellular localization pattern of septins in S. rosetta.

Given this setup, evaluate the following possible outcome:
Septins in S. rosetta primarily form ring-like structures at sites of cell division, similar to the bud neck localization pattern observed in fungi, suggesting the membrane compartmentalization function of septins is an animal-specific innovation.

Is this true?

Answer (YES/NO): NO